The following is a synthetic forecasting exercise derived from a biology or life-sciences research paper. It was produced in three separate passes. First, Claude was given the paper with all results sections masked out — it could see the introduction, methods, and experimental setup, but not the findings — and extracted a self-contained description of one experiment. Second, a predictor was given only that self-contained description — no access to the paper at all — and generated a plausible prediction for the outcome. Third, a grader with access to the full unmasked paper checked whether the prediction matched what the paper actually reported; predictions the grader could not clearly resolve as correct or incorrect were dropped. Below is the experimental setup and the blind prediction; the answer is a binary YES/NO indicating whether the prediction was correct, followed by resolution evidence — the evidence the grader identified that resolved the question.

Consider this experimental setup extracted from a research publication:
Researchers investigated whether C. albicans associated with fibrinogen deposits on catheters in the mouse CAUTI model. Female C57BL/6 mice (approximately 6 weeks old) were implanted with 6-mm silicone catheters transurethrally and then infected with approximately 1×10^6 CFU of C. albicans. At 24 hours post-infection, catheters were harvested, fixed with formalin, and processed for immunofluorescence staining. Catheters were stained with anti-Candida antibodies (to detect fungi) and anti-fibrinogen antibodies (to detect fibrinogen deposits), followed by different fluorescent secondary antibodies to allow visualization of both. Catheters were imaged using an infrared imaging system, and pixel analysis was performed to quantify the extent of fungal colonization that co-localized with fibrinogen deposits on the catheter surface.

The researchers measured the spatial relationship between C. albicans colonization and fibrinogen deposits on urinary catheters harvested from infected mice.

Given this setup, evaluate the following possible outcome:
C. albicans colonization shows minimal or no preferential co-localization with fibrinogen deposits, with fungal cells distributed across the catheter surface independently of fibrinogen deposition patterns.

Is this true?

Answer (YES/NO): NO